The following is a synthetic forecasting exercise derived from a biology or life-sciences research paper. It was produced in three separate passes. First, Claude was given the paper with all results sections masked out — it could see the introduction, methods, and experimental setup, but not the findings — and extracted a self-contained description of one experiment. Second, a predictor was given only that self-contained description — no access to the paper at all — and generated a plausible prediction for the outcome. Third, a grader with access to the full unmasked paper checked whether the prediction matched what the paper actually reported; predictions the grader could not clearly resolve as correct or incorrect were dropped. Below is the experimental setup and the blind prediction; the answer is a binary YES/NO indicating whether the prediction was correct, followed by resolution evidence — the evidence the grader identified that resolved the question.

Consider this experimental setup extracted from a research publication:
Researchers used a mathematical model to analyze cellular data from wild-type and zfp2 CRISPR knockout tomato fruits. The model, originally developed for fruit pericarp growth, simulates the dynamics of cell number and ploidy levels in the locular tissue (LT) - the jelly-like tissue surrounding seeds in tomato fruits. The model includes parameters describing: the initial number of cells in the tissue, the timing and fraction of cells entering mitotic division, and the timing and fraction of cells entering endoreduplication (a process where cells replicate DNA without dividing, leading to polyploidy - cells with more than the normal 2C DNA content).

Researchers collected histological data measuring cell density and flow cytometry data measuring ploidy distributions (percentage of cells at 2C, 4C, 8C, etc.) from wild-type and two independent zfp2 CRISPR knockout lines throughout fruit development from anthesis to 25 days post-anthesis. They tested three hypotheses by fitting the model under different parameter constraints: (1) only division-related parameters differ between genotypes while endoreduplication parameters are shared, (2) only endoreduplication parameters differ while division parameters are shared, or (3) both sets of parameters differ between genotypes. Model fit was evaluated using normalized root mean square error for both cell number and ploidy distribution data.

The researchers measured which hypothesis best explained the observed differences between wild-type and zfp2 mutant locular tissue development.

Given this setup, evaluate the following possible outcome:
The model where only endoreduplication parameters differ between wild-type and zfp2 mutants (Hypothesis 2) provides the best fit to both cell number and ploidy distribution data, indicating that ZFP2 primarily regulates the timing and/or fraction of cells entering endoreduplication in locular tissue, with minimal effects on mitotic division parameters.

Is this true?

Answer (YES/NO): NO